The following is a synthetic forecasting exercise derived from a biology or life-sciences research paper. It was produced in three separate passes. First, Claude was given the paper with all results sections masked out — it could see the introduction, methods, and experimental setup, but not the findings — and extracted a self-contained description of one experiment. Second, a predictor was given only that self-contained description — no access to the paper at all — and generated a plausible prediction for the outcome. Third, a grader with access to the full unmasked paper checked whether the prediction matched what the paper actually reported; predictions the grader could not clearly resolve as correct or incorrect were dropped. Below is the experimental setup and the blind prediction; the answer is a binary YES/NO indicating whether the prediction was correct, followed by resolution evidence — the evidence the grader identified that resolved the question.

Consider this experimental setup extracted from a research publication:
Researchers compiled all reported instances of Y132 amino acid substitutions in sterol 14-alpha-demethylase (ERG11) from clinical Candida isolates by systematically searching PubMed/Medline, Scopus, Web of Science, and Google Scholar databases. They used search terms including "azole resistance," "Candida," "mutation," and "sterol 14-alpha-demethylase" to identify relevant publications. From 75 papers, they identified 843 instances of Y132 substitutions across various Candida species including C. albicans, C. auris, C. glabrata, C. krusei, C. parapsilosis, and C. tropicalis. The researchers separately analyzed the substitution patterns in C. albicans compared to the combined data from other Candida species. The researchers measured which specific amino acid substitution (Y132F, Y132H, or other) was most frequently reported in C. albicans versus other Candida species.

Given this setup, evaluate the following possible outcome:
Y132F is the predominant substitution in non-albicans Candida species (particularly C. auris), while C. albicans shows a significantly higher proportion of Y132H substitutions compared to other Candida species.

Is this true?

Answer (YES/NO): YES